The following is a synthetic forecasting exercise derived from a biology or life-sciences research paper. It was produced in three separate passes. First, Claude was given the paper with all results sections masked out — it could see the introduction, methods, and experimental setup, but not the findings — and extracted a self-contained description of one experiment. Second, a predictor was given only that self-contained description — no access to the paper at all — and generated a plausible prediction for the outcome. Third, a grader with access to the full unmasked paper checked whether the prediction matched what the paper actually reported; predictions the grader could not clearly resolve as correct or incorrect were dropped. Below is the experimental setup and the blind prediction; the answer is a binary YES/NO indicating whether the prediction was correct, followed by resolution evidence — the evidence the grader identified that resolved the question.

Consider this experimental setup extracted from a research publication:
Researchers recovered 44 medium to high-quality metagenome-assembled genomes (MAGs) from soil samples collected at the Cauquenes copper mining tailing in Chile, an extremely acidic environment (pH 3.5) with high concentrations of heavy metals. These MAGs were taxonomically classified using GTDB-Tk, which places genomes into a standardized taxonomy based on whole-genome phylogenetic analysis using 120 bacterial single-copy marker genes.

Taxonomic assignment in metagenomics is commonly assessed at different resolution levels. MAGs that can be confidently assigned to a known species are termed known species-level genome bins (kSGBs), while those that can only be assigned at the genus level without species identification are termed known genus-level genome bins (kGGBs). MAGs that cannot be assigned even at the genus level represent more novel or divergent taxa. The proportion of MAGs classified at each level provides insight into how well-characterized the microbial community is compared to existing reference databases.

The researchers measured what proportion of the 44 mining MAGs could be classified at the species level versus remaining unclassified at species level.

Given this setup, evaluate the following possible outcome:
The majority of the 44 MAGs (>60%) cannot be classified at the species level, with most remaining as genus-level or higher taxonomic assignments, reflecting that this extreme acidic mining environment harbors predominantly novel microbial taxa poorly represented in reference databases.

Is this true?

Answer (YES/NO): YES